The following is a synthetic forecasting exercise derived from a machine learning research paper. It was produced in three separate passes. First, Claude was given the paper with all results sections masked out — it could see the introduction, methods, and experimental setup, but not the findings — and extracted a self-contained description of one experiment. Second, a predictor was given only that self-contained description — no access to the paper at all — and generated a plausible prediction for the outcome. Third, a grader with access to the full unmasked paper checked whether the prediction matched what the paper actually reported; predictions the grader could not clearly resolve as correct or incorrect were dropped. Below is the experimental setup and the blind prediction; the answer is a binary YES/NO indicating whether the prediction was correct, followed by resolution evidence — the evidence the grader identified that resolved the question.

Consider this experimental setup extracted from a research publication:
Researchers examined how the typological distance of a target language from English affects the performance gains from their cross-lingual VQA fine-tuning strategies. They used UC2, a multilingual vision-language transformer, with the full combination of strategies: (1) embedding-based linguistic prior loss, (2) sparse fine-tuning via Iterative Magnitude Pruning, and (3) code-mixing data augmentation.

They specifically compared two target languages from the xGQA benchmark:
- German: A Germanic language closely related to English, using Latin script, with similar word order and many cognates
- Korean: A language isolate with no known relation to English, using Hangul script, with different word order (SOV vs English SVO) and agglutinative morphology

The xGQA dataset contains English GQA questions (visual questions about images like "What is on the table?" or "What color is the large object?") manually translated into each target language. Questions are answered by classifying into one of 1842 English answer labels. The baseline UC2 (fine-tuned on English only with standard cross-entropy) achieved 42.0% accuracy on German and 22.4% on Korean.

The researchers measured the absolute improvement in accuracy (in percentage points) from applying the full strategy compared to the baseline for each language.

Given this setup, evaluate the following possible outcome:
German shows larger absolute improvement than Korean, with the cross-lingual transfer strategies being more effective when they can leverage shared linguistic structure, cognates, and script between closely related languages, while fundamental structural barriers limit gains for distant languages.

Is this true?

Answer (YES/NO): NO